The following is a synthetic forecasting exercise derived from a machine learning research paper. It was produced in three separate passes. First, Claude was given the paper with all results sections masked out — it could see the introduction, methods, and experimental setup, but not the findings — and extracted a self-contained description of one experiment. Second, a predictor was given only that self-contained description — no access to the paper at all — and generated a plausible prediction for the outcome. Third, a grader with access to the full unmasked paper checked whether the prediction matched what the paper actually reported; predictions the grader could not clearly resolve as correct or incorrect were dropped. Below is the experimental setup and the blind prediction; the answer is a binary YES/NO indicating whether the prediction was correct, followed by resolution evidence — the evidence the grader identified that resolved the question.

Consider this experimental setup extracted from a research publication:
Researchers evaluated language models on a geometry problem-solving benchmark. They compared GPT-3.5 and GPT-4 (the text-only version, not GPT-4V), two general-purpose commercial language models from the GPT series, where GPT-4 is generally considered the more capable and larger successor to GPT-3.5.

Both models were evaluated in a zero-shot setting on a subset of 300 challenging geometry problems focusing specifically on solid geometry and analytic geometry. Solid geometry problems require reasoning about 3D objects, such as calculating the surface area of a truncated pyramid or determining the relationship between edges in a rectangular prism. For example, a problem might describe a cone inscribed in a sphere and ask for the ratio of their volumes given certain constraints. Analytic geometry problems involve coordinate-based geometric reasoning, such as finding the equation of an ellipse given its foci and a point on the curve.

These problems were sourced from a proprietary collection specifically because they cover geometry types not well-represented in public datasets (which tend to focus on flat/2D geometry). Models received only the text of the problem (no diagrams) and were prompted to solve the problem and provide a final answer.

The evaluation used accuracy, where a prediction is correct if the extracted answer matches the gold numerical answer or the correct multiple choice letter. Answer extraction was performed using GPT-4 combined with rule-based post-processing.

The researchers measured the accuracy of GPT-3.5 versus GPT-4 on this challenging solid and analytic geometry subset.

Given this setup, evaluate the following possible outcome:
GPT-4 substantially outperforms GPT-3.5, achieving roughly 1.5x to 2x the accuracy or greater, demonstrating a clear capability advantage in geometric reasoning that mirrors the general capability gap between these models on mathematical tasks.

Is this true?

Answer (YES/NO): NO